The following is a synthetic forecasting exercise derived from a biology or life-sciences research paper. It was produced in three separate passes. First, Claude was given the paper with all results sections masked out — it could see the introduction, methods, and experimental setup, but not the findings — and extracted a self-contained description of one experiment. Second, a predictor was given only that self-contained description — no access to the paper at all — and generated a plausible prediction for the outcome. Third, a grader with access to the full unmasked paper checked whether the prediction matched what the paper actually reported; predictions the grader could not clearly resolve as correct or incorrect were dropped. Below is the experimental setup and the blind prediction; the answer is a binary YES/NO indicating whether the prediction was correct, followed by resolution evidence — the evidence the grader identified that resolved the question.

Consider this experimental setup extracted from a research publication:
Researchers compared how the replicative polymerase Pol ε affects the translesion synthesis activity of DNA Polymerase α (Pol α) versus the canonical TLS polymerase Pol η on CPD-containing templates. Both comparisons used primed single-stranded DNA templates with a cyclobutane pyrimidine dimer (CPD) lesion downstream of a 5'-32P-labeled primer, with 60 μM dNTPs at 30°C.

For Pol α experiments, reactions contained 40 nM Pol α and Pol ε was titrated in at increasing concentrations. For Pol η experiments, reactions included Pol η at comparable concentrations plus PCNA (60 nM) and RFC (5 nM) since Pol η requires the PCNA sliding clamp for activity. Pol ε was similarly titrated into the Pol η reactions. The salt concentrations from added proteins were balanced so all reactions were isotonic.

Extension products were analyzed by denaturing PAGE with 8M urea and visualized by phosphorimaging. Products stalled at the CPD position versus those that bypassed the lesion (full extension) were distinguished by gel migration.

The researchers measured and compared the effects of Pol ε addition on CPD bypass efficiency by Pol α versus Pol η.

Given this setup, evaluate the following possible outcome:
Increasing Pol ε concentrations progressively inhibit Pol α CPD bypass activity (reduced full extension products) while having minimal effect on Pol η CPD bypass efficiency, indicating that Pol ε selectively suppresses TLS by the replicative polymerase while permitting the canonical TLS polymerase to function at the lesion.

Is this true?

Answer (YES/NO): NO